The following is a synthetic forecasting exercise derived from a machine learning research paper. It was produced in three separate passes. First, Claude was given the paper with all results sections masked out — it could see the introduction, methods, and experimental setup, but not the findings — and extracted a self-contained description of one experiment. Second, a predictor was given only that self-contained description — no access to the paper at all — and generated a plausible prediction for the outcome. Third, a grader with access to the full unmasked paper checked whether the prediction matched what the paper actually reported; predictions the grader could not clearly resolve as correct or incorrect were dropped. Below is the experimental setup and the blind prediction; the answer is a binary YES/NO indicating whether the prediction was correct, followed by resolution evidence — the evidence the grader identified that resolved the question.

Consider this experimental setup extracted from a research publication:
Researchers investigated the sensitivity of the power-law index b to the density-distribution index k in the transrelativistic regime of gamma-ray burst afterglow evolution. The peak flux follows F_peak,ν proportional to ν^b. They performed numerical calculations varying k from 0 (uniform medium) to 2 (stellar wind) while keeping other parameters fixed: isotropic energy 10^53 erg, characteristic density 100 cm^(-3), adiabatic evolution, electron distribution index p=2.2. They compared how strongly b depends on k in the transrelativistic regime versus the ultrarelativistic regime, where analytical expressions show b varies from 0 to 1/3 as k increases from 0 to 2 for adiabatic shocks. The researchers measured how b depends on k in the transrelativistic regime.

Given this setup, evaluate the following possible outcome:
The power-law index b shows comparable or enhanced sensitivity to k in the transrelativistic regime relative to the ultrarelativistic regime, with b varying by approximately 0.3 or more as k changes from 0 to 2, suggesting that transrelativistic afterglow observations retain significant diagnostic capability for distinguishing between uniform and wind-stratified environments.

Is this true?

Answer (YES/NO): NO